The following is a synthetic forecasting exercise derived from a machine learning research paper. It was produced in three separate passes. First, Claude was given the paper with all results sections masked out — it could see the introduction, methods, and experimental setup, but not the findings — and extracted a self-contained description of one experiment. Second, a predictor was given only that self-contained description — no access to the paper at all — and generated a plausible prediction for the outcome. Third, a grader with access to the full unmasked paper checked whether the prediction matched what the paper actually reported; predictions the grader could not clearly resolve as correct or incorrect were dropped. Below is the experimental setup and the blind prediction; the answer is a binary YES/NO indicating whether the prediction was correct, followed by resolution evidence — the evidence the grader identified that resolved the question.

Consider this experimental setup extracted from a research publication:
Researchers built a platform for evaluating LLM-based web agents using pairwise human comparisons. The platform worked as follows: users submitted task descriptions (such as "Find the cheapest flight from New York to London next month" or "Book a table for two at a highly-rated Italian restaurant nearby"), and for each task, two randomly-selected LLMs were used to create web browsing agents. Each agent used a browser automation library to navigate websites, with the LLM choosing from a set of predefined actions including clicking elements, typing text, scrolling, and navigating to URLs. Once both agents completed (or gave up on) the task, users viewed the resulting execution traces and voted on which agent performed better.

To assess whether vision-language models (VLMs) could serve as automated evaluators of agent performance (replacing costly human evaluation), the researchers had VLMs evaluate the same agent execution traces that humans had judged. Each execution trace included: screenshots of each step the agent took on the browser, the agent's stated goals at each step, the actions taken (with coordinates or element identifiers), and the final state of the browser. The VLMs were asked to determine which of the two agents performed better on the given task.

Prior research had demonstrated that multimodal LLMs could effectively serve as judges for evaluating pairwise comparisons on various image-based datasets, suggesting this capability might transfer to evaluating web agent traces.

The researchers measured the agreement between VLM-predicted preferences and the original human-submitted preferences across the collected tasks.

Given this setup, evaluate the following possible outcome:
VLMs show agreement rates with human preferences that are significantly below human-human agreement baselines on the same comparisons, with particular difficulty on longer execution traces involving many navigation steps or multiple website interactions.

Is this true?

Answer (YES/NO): NO